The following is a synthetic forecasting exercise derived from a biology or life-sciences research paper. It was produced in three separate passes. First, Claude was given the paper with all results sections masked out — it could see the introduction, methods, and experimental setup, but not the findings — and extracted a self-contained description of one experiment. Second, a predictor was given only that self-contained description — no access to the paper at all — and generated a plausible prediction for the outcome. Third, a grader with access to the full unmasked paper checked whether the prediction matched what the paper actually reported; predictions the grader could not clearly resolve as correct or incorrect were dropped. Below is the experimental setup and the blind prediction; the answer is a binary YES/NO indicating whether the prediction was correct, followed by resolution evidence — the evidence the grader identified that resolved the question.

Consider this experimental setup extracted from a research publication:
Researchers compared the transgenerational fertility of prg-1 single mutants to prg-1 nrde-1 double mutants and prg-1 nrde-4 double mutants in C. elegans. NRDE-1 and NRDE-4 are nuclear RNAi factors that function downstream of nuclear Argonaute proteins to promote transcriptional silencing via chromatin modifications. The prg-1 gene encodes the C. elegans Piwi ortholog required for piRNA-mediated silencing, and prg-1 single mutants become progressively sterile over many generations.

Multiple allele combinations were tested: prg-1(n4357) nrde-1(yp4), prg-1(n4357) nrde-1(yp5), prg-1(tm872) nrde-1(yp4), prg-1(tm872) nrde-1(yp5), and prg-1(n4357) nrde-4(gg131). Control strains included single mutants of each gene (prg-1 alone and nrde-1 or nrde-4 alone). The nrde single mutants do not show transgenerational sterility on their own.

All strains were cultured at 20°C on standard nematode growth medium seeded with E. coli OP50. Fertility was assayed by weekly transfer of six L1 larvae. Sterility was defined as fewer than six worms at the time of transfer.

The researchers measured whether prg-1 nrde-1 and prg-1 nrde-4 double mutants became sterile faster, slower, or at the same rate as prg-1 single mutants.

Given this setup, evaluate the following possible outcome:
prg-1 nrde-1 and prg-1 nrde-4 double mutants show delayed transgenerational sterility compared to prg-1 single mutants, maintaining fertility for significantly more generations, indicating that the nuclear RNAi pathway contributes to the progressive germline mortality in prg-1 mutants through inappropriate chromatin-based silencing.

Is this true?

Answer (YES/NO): NO